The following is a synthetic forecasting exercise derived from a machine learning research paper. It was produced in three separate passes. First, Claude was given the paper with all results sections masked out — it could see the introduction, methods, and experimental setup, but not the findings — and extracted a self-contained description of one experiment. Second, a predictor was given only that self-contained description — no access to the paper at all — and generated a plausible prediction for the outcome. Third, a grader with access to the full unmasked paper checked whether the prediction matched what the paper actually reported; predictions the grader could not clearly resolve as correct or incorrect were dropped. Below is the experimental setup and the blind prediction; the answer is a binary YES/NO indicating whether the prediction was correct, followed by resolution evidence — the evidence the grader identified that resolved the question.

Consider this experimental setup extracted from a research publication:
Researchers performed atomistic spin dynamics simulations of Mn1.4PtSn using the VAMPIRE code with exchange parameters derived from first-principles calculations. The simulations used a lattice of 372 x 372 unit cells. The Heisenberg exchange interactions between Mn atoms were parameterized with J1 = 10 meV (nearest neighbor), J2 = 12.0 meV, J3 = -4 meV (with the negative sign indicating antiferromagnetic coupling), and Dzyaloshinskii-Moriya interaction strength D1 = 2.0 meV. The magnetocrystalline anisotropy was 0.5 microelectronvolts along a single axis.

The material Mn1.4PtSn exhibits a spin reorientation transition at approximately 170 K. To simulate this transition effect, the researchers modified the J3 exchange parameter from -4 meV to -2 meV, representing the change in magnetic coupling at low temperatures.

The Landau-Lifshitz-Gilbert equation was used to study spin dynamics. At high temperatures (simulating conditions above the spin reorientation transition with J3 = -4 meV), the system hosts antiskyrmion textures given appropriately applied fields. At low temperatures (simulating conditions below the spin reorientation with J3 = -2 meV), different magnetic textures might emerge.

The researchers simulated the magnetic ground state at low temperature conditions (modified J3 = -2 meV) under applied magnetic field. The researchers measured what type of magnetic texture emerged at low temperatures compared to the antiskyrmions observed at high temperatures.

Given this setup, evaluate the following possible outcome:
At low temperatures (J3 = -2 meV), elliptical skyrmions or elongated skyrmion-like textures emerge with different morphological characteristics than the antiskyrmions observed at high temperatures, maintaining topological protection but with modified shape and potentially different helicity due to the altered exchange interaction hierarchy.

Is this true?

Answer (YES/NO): NO